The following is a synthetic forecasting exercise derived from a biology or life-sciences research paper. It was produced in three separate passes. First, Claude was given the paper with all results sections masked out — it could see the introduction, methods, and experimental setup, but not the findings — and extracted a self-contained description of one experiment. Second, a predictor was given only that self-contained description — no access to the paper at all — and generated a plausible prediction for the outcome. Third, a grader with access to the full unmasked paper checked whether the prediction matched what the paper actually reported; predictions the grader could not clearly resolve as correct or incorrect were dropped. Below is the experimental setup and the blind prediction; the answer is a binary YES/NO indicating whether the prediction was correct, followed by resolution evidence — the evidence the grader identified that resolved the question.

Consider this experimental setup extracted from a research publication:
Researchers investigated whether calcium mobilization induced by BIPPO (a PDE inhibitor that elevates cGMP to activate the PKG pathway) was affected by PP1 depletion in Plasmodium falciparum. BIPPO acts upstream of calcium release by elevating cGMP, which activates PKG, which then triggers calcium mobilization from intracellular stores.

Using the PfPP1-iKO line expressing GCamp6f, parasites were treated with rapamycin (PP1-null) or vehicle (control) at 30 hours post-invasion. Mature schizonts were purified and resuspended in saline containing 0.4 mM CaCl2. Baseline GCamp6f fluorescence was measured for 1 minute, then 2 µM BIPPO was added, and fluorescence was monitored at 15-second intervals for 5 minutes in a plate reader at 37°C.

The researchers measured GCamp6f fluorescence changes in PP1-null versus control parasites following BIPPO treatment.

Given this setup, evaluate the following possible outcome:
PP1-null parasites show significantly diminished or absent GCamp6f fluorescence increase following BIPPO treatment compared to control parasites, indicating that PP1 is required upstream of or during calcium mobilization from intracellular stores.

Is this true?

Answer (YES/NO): YES